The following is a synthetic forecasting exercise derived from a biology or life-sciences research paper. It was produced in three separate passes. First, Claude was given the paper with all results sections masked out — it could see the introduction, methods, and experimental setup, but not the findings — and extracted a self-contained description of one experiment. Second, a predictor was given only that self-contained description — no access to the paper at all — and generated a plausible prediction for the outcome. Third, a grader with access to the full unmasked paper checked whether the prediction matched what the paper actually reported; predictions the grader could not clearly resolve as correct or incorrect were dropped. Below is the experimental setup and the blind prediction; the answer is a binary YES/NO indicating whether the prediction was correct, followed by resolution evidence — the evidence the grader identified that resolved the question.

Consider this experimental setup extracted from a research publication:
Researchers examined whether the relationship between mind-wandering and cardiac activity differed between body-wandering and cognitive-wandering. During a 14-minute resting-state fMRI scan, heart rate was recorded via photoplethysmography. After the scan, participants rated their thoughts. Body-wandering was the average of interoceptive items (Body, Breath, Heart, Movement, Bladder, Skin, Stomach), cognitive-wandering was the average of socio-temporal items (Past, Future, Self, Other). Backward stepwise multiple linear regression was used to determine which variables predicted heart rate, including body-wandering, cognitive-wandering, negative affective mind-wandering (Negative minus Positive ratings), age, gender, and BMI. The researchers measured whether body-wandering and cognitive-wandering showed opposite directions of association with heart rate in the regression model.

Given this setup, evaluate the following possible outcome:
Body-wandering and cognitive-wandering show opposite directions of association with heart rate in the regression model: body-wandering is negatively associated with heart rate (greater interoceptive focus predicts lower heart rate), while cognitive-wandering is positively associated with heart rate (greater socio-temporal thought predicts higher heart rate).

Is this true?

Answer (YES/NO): NO